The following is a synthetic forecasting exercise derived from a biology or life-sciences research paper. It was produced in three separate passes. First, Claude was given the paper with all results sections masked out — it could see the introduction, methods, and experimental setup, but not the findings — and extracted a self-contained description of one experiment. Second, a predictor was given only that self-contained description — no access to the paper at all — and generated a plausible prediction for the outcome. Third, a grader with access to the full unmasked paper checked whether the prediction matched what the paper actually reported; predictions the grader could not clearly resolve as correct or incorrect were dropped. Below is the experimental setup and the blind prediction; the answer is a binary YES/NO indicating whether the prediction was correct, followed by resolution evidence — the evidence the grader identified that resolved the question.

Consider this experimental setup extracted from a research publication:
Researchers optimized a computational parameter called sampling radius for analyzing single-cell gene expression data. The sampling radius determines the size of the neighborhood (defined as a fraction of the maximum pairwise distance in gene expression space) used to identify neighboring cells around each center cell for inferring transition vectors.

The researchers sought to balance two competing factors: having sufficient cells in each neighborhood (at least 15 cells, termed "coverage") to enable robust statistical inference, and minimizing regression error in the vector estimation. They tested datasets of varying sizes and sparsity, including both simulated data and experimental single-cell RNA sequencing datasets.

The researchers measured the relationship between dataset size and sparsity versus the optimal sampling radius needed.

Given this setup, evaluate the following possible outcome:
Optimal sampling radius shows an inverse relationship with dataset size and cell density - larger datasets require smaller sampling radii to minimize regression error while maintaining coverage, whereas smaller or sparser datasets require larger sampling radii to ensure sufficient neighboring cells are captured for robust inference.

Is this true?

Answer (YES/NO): YES